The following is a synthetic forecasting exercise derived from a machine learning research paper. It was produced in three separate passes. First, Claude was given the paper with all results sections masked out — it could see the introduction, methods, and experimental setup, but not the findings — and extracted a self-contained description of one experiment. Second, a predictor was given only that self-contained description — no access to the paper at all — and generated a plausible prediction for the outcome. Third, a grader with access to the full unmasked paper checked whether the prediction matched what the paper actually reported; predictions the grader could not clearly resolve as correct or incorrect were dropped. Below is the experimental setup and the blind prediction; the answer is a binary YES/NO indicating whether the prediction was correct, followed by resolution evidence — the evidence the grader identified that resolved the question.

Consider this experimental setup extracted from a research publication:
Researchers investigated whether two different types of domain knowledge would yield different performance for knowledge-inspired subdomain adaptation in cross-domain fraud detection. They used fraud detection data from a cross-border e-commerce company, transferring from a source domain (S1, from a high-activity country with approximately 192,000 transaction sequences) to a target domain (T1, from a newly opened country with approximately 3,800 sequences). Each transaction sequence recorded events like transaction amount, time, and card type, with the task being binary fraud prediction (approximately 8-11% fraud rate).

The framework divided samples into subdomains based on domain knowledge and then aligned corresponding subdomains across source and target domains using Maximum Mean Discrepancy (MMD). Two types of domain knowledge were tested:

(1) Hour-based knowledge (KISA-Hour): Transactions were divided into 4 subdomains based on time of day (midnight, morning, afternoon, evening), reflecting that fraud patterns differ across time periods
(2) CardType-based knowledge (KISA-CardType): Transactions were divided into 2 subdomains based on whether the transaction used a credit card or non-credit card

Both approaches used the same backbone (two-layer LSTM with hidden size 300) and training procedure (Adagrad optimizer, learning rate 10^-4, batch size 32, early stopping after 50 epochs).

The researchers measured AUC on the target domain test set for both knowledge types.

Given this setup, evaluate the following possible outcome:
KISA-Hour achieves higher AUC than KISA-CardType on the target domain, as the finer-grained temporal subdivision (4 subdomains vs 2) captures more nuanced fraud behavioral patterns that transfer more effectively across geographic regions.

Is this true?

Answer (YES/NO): YES